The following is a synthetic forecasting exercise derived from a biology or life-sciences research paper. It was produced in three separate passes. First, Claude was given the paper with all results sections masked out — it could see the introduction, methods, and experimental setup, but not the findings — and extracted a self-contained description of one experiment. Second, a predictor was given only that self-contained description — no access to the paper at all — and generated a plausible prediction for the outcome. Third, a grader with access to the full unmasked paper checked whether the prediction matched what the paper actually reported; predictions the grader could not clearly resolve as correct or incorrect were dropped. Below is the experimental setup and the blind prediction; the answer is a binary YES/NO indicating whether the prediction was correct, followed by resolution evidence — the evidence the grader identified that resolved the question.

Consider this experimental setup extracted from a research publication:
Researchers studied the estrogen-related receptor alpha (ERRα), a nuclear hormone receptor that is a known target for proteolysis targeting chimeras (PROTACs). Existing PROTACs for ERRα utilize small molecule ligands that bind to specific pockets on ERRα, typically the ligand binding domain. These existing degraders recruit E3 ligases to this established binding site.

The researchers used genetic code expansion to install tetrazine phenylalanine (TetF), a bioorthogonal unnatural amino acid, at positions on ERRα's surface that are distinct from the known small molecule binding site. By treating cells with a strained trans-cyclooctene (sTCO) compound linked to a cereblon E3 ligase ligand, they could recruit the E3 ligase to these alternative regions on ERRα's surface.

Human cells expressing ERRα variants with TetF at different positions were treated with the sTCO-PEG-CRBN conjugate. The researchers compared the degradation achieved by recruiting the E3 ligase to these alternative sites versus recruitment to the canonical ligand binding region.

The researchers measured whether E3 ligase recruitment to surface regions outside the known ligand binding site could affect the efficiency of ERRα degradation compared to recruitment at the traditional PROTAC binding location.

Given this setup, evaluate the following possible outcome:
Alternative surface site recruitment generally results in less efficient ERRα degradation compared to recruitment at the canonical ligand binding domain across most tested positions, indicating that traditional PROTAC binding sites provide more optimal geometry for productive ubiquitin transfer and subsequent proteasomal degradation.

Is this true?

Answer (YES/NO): NO